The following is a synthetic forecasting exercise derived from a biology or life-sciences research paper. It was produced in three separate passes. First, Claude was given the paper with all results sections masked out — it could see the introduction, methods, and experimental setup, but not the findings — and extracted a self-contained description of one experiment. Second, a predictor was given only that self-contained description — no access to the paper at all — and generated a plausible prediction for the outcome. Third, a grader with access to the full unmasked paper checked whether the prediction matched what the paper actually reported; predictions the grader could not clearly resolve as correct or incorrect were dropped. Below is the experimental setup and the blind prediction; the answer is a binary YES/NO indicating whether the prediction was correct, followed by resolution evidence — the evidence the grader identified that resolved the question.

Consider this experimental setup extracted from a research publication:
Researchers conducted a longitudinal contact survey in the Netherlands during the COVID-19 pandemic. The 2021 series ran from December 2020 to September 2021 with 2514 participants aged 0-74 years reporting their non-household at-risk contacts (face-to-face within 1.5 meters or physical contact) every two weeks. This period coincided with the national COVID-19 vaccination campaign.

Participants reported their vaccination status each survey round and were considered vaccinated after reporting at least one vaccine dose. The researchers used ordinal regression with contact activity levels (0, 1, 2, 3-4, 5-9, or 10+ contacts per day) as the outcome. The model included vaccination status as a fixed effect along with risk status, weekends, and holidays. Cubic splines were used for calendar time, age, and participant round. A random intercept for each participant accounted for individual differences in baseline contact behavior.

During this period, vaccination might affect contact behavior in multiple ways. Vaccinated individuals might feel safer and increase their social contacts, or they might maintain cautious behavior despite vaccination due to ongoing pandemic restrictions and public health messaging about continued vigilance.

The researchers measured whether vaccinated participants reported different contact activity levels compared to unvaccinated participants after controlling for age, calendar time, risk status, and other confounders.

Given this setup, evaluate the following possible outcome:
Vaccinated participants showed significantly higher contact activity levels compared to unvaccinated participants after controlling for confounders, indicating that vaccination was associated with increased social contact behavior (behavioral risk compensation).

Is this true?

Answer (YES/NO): NO